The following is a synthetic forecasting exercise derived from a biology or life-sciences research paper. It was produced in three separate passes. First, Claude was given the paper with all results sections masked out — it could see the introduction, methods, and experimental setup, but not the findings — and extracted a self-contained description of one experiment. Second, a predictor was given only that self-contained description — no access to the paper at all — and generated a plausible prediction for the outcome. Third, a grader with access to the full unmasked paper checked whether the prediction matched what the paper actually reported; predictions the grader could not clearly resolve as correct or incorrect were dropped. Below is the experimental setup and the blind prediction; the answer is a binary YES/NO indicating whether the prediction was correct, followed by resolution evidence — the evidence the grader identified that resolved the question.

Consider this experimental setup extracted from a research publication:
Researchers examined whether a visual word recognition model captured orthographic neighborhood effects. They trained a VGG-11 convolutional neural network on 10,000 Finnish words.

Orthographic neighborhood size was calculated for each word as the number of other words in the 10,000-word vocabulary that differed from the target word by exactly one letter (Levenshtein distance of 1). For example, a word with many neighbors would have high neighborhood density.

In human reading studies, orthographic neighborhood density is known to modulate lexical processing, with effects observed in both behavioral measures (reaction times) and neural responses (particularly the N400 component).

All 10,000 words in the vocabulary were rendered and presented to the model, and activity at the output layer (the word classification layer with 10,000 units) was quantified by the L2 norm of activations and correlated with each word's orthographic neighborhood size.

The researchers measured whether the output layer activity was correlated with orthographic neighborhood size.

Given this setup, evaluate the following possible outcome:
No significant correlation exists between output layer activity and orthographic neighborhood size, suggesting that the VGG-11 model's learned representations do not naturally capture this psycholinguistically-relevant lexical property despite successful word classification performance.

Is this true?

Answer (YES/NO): YES